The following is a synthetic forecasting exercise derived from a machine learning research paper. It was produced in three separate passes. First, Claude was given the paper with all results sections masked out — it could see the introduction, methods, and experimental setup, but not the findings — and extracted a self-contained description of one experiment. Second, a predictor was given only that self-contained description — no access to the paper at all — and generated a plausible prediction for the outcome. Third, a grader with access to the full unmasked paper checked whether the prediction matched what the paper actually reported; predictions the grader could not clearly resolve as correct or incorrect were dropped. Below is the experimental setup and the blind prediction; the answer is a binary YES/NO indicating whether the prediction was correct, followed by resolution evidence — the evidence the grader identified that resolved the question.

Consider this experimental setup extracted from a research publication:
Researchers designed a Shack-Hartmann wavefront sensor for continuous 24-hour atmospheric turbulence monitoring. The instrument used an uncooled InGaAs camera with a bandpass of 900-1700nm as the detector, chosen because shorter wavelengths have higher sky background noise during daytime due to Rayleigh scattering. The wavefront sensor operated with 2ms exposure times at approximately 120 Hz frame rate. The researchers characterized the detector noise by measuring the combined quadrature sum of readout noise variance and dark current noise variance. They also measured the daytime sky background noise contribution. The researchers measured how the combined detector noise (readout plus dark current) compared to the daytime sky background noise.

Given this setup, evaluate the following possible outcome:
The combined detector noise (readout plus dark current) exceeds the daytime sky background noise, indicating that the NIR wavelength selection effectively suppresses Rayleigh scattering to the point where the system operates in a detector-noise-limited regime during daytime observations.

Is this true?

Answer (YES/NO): YES